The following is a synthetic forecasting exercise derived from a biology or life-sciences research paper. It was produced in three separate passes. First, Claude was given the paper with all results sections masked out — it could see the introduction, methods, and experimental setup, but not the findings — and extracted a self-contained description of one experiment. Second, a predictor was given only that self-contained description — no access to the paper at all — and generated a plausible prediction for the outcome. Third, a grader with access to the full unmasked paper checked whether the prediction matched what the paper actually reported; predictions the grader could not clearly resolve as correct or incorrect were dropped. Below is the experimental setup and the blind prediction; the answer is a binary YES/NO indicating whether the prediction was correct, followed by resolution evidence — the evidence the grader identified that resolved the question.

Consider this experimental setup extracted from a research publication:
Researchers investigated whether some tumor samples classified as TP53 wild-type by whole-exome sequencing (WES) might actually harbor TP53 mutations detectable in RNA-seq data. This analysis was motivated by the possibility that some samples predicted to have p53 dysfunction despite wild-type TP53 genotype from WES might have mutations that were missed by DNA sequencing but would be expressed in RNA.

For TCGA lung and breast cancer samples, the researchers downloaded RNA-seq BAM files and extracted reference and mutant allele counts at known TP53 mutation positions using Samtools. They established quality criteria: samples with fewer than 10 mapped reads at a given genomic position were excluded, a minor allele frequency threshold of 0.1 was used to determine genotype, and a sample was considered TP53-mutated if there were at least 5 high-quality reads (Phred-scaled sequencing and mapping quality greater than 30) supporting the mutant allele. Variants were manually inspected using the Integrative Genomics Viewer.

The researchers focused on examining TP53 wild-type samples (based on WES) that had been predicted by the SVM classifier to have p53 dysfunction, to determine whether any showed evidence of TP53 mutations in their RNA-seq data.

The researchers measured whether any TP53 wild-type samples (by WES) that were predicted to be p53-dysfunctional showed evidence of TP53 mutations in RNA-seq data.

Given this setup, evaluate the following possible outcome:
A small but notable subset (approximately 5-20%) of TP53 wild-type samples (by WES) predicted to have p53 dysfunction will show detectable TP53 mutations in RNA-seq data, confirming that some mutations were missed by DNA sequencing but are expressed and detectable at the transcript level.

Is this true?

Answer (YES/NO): YES